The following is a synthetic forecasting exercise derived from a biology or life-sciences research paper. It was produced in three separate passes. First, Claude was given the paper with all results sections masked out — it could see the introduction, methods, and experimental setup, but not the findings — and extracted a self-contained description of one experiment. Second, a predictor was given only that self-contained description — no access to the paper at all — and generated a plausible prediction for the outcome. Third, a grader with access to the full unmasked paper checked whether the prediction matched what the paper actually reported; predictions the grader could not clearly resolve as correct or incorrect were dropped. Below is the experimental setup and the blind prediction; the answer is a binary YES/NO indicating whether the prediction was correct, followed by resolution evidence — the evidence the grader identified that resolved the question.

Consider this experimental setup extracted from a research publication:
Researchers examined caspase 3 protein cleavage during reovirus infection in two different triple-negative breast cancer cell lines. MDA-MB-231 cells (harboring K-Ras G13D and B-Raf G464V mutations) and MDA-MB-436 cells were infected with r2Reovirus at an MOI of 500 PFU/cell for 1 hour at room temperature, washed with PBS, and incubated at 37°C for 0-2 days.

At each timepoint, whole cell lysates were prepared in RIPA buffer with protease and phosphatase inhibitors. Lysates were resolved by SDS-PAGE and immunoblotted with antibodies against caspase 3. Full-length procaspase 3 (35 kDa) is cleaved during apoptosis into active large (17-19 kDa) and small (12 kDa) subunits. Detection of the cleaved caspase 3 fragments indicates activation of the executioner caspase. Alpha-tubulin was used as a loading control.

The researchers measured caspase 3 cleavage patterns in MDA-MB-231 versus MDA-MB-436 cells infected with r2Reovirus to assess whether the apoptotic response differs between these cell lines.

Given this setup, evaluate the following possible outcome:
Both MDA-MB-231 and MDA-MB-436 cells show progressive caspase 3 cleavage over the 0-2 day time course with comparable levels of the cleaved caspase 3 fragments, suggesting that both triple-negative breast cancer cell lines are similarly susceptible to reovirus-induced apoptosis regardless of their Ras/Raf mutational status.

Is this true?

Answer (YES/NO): NO